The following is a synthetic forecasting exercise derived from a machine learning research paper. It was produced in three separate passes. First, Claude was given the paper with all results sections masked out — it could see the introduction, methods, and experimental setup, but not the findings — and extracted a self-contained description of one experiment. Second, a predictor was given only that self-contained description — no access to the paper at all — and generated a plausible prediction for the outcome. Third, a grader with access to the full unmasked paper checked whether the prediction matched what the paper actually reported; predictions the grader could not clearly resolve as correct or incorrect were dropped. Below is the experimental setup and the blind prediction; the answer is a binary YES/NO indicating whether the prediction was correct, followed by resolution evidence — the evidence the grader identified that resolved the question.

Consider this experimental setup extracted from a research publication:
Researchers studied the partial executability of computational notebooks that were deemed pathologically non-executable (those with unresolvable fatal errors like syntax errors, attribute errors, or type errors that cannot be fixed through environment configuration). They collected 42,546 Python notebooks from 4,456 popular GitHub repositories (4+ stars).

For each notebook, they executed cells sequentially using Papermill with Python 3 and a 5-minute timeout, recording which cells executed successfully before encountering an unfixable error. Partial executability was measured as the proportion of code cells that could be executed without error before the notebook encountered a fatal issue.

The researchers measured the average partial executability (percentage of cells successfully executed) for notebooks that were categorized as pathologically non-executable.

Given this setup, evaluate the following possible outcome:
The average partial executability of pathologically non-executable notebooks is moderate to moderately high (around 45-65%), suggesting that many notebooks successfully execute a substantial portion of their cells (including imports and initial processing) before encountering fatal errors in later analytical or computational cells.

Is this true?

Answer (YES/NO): NO